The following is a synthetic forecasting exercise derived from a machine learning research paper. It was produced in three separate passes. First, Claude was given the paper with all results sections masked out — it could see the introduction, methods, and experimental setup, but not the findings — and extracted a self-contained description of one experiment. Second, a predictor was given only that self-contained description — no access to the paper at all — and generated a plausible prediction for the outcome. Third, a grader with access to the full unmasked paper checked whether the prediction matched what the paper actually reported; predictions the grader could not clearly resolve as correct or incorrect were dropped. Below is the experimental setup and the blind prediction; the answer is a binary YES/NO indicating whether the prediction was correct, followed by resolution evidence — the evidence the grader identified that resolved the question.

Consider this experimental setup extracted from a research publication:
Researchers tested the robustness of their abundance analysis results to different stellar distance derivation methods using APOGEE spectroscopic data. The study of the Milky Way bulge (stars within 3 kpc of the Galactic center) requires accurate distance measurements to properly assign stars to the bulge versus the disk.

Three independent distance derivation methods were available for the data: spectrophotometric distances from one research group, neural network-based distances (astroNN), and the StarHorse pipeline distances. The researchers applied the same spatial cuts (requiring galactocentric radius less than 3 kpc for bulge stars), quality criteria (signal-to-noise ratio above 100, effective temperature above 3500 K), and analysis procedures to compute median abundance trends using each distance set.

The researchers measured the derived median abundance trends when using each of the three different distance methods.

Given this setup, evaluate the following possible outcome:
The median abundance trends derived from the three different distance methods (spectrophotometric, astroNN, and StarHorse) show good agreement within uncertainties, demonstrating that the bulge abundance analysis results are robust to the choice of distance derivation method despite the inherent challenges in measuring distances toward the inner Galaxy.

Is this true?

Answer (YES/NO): YES